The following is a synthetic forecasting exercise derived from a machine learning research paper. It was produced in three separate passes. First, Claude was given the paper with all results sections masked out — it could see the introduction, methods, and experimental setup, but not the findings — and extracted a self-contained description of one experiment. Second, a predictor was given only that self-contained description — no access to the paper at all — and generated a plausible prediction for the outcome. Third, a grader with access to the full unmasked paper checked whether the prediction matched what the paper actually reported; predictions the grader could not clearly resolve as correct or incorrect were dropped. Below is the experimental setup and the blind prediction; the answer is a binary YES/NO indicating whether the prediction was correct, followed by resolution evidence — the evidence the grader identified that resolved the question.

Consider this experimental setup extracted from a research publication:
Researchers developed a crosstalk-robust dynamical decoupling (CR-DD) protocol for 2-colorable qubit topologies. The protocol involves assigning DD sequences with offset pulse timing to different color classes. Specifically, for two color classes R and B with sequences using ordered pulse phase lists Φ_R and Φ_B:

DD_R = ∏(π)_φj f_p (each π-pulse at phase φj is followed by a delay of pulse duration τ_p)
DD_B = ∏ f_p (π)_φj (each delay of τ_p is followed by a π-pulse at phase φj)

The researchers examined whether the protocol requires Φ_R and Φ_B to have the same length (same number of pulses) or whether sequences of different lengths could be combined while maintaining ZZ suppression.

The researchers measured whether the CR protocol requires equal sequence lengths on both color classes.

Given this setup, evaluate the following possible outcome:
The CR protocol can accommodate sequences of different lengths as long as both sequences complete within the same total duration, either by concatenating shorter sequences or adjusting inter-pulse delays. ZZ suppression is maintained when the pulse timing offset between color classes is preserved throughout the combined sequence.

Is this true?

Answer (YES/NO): YES